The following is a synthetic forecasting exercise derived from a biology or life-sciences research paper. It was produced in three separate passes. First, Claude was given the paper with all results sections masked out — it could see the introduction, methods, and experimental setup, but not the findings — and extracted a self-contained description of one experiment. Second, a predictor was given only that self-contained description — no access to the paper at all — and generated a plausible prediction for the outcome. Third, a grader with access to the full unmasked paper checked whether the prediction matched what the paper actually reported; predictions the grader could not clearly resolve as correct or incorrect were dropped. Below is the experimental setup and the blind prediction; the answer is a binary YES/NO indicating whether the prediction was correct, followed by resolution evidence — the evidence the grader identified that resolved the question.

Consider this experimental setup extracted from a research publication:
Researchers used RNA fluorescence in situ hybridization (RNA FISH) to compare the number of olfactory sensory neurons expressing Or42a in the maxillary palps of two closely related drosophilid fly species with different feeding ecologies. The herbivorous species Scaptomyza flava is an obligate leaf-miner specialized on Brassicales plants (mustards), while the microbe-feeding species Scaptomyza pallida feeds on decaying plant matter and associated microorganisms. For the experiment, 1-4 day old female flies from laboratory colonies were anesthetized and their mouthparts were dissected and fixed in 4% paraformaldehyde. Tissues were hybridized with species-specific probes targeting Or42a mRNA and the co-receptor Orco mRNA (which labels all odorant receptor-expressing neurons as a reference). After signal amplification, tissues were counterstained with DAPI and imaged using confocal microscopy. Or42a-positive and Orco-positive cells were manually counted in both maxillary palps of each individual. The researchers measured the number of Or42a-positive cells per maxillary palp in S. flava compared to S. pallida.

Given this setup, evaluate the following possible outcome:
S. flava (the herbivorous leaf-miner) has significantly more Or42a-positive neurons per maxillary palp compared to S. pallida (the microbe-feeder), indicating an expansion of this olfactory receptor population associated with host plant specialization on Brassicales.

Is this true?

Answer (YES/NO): YES